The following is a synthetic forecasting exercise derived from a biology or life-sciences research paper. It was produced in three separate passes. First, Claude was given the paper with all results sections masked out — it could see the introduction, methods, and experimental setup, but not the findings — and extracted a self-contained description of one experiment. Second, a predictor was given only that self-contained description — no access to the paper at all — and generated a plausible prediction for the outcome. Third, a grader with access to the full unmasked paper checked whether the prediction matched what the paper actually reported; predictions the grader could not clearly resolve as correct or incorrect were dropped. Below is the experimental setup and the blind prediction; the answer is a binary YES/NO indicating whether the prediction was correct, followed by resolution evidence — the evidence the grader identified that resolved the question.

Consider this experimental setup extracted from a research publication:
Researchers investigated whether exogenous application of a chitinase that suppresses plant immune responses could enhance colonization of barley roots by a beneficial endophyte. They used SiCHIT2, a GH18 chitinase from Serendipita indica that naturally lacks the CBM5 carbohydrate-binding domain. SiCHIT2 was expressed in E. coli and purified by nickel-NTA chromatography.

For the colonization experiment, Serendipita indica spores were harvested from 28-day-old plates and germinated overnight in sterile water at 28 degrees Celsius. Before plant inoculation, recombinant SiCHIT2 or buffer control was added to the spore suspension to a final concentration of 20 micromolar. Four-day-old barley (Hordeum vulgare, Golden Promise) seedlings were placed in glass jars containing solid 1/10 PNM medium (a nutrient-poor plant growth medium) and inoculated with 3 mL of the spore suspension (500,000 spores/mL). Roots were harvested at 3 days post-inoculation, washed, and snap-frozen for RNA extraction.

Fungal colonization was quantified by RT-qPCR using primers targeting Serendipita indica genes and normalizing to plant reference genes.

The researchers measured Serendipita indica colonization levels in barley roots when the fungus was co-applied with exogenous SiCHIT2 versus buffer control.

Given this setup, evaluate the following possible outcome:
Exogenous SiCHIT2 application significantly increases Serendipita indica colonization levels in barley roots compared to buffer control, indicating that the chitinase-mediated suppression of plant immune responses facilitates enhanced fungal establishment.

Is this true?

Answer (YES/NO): NO